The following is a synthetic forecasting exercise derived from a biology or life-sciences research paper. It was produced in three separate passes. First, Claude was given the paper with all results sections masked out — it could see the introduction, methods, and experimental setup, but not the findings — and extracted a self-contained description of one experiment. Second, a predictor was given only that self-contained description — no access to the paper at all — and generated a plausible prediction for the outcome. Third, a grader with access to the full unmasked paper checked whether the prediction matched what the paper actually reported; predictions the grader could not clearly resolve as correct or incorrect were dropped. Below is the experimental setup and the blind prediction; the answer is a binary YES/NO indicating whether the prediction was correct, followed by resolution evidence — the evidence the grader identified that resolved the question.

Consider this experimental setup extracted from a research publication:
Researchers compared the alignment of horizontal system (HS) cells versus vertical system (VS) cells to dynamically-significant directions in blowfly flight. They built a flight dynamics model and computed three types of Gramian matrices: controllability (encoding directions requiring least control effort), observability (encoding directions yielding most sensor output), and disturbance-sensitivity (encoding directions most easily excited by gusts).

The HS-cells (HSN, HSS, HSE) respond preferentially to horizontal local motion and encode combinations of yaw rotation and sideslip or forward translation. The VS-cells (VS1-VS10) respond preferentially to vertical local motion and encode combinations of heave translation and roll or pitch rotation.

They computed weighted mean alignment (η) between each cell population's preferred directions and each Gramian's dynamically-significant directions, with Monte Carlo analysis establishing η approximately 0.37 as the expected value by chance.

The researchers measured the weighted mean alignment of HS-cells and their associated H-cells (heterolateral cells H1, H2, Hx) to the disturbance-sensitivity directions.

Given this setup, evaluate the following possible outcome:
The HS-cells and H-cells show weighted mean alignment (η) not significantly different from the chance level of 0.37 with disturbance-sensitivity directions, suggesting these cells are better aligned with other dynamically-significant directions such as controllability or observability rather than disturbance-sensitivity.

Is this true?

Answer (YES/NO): NO